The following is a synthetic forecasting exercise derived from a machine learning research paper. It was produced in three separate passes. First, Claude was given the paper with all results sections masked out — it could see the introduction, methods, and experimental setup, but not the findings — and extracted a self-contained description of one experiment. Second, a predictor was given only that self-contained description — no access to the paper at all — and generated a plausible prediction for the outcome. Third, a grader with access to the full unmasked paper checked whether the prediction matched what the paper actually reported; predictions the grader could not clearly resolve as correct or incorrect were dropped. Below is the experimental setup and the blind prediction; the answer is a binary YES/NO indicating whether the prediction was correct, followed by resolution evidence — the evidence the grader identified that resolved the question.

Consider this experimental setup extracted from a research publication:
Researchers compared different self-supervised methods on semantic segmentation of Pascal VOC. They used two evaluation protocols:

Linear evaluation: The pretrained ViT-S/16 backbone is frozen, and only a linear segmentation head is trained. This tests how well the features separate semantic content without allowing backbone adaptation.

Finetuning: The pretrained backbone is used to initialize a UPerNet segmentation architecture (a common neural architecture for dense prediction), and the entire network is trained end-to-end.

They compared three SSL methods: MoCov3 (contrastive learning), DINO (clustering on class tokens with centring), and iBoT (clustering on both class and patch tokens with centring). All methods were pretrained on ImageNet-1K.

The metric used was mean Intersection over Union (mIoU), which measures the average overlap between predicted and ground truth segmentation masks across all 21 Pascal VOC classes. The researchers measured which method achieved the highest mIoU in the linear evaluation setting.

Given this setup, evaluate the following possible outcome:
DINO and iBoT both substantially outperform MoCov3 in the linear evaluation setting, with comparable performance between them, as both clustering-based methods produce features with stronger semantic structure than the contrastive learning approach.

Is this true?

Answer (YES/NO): NO